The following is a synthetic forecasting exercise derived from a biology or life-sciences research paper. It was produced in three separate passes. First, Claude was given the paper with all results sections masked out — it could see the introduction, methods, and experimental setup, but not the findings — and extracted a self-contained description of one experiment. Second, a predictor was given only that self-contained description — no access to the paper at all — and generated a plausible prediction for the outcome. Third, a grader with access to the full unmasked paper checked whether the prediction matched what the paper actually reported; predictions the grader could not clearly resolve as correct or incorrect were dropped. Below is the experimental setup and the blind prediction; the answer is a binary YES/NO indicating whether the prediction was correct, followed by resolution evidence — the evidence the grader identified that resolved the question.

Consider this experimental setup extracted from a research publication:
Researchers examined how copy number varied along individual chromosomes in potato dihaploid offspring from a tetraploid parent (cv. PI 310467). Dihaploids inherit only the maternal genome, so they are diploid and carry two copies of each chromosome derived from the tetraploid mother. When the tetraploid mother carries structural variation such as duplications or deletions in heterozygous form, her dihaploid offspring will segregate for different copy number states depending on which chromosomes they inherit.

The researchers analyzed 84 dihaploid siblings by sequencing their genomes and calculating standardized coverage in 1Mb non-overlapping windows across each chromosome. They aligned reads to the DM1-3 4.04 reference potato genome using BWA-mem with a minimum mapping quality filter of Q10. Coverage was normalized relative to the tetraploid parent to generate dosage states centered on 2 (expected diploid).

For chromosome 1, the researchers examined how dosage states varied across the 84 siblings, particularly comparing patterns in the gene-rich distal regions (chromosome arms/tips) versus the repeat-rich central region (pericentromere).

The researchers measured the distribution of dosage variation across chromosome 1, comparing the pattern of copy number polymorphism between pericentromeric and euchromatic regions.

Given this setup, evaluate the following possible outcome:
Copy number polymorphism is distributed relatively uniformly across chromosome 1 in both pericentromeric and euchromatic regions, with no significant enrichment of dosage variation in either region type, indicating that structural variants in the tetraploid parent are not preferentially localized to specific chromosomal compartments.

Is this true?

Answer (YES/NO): NO